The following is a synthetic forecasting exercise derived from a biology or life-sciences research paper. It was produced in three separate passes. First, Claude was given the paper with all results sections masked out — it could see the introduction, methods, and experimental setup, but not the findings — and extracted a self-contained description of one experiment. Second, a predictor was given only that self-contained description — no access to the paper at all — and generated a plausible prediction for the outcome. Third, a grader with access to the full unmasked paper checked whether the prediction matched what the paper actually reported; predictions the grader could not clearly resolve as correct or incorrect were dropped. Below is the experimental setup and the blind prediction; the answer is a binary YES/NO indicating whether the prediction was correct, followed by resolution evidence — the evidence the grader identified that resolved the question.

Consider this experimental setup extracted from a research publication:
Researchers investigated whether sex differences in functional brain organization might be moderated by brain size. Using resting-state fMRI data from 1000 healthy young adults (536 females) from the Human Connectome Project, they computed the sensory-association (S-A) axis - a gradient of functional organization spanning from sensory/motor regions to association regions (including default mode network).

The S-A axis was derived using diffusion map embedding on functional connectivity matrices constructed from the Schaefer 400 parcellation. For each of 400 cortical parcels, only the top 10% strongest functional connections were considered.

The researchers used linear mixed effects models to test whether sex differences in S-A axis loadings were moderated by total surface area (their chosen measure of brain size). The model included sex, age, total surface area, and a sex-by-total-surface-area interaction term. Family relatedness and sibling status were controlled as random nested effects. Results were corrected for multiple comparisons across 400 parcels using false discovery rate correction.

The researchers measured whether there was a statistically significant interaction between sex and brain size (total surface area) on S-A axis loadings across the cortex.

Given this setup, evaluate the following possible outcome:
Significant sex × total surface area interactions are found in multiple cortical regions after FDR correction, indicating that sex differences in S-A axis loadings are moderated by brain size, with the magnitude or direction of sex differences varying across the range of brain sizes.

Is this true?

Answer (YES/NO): NO